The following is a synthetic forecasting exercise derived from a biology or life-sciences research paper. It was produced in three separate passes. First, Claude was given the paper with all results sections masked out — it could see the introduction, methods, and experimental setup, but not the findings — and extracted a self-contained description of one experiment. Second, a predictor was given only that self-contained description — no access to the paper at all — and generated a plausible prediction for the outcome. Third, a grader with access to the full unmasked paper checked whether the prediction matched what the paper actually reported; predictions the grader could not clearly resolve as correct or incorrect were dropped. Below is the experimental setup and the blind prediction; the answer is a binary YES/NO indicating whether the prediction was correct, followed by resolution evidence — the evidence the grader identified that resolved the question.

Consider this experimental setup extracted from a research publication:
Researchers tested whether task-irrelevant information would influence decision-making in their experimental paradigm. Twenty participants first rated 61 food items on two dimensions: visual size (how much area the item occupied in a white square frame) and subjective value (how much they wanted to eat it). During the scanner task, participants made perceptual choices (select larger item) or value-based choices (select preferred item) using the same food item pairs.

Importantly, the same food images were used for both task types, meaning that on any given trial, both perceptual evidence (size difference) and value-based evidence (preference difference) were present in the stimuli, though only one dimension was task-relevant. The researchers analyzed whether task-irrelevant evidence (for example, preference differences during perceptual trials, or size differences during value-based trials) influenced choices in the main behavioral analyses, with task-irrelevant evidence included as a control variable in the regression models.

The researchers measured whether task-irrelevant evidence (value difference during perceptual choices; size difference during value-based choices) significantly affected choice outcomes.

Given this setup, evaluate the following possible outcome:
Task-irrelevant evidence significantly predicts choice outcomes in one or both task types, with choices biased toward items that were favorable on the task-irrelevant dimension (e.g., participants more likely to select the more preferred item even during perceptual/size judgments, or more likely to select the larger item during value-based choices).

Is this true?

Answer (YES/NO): NO